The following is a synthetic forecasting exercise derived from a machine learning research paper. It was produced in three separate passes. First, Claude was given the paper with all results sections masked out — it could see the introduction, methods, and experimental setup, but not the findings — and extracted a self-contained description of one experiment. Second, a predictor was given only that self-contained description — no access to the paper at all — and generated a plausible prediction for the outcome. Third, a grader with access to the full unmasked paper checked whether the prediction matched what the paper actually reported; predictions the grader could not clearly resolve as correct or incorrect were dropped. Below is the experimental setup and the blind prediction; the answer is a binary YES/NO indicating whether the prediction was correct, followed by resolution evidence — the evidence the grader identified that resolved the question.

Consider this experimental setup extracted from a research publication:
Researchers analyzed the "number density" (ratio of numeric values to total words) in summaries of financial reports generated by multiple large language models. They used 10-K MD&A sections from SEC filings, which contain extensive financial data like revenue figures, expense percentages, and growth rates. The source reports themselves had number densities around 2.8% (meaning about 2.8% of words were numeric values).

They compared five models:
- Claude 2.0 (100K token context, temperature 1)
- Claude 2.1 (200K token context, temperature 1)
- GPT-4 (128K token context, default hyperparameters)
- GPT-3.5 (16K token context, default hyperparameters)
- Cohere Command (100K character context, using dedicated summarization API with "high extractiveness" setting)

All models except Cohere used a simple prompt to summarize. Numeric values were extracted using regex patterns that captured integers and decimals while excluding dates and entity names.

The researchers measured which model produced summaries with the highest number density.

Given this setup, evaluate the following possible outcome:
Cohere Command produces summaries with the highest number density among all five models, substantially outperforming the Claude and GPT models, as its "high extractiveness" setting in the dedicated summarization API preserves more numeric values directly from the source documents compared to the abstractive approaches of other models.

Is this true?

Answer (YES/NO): NO